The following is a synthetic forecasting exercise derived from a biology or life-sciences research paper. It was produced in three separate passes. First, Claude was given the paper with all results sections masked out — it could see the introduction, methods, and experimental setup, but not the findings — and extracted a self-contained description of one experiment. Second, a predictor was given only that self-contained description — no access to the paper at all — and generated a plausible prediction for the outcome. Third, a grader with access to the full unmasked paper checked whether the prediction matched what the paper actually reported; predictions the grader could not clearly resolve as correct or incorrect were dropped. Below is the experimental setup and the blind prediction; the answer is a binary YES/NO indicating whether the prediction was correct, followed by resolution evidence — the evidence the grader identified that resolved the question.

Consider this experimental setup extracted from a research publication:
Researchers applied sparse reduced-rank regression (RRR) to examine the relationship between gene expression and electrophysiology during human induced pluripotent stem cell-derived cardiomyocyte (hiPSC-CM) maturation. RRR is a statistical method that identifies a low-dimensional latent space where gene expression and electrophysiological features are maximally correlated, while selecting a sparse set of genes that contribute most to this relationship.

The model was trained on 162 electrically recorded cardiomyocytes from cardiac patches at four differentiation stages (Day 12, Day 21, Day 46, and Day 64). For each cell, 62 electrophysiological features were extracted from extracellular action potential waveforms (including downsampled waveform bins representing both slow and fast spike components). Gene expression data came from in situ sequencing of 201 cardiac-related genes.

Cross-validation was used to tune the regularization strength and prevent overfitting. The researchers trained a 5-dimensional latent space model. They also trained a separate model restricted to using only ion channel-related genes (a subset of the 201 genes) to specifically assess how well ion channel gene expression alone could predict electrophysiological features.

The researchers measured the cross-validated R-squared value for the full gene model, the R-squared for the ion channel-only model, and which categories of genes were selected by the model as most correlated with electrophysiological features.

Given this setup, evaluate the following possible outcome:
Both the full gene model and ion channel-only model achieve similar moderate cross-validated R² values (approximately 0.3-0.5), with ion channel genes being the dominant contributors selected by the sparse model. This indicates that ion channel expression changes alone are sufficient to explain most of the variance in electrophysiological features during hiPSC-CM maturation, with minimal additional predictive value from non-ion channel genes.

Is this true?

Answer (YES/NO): NO